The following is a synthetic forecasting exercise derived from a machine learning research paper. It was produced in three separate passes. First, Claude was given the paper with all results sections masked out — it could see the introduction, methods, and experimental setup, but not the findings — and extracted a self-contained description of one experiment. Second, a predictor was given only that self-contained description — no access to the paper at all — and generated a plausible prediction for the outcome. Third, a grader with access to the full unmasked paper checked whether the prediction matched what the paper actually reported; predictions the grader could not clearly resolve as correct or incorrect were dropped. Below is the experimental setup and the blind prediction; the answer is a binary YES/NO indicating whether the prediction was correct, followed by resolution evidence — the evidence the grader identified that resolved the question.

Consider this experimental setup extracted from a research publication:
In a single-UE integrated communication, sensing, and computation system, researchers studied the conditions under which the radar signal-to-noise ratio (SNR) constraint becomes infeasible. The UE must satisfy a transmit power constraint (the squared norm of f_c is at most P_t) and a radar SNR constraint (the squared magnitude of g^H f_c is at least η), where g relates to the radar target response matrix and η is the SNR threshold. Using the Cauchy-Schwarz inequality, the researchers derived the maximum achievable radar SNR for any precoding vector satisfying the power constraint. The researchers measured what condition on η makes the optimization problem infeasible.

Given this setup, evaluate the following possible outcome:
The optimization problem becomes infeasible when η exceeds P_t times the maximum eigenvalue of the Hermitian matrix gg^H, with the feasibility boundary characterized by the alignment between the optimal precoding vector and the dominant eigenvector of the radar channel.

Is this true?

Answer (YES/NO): NO